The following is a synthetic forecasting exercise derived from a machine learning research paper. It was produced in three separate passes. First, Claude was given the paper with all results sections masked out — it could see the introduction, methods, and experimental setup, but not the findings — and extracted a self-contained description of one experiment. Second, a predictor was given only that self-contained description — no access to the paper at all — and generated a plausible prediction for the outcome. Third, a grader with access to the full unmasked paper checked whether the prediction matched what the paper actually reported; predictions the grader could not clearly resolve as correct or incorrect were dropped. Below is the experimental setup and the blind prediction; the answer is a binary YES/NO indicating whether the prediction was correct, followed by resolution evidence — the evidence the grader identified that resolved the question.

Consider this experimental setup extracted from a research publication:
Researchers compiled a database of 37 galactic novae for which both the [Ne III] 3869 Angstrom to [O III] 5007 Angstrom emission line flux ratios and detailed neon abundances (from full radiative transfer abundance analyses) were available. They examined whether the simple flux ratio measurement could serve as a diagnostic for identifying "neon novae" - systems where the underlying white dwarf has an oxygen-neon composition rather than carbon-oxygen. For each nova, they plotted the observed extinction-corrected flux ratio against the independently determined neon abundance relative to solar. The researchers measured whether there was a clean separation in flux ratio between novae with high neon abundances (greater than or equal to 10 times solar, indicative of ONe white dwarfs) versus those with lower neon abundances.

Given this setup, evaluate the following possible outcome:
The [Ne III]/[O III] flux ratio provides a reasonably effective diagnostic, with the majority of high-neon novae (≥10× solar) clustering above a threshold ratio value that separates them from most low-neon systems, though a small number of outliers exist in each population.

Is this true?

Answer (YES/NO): NO